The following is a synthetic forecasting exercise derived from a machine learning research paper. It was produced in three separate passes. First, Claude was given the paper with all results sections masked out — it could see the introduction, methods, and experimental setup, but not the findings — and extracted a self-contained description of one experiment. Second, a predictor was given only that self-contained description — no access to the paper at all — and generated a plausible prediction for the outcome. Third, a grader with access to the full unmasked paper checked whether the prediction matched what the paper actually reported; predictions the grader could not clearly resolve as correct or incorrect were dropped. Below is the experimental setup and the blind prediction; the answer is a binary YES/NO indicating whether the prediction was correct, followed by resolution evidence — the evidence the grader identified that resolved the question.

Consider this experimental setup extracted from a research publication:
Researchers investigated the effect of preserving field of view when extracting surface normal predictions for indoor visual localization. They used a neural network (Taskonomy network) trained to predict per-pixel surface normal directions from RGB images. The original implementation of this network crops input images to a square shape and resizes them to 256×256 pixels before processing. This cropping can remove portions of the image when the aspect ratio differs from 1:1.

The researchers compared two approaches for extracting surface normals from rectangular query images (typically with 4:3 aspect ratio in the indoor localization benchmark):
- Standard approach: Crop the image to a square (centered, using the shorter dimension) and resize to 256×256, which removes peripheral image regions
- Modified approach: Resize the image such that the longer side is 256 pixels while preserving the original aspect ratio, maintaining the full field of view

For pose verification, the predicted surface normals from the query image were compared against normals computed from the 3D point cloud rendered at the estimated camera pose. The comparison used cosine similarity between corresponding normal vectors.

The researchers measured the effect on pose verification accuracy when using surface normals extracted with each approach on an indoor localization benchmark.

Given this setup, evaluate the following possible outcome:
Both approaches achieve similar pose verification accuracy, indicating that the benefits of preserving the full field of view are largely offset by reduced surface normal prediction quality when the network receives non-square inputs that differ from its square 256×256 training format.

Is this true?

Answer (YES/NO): NO